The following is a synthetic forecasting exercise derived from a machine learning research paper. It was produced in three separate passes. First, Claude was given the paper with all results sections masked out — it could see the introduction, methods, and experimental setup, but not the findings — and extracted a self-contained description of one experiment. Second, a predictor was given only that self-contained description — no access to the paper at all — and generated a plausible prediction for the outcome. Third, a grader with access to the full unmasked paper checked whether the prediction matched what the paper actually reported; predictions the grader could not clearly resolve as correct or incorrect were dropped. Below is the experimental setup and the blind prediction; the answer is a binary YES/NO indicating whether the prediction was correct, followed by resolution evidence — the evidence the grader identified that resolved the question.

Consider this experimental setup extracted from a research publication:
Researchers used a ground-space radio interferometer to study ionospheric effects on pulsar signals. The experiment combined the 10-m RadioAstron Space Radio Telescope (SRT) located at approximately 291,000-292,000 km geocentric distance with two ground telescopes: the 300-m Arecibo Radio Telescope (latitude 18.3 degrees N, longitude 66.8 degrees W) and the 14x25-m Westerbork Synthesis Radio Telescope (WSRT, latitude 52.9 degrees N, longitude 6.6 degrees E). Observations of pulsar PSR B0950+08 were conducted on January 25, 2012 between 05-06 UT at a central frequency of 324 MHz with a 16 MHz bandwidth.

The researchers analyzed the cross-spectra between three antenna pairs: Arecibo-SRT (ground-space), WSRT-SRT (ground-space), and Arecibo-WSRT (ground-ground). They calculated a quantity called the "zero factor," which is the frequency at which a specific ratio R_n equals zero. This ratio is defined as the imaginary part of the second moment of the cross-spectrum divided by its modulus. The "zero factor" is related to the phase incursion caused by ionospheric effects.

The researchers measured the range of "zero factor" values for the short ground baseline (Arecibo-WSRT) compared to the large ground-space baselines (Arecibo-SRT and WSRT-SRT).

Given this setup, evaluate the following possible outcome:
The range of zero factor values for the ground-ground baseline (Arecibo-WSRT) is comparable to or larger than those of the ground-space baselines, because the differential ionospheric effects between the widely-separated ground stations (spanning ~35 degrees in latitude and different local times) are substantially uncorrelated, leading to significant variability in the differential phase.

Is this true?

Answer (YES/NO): NO